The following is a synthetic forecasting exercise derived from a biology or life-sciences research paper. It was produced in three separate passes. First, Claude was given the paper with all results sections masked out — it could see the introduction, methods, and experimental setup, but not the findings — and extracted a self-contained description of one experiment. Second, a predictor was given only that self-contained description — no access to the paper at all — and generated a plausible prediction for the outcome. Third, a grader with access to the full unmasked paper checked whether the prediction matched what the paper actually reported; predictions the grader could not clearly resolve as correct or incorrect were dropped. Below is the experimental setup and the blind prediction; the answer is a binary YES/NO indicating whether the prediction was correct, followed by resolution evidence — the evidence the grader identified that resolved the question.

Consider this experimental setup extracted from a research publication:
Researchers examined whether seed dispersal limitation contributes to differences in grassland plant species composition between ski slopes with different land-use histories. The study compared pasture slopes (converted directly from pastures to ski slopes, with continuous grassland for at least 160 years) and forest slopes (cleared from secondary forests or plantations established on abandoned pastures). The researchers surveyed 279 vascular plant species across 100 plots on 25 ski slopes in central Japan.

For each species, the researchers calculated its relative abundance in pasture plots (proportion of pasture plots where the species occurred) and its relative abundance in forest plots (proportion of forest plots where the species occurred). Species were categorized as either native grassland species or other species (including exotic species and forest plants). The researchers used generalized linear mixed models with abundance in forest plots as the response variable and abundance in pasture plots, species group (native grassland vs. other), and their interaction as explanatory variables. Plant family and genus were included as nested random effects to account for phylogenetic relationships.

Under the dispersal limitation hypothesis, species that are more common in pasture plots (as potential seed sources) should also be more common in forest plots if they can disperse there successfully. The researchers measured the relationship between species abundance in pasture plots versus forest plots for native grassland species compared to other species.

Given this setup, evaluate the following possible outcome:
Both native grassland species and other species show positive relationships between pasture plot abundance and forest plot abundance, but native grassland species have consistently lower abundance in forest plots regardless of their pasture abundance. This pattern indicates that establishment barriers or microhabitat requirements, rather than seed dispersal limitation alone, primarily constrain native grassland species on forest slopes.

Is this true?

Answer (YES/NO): NO